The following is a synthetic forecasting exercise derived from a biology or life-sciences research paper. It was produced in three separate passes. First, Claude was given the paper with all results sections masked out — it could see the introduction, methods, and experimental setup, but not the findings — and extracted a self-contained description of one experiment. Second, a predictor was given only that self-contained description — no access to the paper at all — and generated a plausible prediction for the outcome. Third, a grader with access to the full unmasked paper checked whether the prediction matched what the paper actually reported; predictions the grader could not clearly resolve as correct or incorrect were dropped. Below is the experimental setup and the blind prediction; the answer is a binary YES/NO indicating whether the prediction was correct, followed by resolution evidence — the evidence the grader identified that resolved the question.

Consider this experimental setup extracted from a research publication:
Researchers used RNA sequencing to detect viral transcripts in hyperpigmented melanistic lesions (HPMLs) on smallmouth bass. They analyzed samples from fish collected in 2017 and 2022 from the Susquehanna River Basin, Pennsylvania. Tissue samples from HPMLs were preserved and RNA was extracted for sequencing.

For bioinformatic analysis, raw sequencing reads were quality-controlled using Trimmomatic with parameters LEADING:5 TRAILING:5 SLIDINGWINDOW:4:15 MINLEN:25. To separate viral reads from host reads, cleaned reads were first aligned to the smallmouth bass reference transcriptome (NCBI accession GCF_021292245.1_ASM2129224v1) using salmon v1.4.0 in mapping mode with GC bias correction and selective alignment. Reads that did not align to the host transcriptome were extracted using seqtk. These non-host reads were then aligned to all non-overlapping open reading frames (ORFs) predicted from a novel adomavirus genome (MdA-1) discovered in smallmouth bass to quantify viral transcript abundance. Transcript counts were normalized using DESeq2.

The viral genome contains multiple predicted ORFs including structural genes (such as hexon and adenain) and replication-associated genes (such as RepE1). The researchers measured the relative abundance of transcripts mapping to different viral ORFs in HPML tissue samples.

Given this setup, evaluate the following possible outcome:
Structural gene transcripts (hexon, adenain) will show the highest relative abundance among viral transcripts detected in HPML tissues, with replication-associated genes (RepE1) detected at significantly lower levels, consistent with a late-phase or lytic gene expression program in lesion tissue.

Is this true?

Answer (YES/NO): YES